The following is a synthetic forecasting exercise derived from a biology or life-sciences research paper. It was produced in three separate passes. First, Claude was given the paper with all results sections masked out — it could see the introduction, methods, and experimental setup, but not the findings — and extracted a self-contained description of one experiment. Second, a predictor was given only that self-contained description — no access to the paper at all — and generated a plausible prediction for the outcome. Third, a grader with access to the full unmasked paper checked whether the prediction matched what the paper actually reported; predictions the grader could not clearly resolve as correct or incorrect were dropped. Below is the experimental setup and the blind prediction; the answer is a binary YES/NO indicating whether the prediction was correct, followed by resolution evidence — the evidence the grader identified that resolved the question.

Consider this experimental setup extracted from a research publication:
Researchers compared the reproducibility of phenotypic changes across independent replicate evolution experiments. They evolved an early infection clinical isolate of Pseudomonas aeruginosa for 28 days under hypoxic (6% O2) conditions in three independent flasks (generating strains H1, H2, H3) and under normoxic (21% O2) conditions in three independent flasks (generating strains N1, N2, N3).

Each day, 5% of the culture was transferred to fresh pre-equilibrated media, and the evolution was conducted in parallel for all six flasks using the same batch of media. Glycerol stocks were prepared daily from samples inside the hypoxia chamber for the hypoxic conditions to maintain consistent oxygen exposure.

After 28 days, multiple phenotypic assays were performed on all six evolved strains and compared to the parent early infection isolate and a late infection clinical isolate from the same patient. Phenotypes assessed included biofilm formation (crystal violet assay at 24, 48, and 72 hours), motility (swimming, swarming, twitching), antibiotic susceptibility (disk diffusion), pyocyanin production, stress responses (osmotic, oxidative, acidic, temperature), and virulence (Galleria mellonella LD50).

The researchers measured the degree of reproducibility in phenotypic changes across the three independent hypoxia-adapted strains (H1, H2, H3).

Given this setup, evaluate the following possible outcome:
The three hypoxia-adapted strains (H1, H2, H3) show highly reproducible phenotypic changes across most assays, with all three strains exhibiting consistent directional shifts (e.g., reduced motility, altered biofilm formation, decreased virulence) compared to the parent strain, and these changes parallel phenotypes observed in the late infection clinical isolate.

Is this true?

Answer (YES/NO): NO